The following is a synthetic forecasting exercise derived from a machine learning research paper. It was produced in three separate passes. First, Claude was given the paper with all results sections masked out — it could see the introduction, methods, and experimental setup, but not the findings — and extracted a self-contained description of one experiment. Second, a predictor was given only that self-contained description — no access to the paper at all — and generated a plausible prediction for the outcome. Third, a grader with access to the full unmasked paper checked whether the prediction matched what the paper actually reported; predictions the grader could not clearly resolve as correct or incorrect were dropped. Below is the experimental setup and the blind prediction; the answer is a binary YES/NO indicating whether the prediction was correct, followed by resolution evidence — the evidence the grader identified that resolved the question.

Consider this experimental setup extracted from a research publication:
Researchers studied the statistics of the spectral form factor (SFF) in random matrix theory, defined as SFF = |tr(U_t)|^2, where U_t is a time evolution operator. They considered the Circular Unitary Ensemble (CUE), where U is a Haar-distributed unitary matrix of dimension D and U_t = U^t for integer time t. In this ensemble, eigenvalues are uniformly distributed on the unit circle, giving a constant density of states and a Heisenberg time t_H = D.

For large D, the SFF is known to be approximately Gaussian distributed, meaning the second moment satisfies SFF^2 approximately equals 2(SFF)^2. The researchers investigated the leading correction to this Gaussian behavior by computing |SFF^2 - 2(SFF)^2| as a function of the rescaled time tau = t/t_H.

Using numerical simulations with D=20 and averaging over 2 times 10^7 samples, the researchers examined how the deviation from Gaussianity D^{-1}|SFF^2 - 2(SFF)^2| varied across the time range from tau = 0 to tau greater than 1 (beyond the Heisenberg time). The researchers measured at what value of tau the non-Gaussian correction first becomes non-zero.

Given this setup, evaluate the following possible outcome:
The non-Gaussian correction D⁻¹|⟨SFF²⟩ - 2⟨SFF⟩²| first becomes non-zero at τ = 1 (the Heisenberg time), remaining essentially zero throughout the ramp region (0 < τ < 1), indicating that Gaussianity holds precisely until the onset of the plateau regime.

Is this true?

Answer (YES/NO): NO